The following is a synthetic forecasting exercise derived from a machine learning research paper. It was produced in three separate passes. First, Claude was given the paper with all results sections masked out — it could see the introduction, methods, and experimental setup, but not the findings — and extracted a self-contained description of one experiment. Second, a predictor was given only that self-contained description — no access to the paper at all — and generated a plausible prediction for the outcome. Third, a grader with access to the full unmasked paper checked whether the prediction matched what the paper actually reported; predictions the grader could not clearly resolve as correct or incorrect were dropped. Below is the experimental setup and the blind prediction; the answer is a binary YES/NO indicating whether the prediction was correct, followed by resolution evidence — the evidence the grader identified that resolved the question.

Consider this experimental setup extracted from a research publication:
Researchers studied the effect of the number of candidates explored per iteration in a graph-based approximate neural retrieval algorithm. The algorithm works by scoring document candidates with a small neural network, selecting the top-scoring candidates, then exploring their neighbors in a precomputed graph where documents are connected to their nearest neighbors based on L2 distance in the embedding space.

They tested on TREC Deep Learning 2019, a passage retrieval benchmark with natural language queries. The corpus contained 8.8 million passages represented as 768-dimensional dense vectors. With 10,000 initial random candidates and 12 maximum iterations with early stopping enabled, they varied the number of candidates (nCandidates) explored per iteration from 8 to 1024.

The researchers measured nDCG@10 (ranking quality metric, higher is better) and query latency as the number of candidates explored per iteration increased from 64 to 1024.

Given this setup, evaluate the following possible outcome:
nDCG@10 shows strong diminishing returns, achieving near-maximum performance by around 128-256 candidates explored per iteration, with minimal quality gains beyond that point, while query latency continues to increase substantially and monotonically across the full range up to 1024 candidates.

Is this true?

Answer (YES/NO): NO